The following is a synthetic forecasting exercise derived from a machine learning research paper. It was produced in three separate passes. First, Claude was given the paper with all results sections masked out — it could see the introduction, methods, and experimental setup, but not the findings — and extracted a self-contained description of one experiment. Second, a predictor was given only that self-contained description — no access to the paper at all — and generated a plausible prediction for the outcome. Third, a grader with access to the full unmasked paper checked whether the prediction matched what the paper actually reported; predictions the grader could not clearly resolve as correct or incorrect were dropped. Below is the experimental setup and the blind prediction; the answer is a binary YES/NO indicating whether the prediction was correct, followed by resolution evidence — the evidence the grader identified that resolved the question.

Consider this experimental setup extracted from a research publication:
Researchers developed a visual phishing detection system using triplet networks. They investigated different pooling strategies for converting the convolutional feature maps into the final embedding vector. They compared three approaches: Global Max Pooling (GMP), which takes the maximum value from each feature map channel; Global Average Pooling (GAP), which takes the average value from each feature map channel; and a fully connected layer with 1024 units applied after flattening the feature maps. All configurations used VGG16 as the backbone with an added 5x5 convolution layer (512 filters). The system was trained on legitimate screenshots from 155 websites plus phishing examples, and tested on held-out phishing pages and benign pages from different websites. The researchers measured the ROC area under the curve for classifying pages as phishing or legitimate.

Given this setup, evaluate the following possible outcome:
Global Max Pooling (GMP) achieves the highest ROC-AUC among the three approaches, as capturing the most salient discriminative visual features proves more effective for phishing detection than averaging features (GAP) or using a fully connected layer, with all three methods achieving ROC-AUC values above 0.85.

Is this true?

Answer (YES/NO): NO